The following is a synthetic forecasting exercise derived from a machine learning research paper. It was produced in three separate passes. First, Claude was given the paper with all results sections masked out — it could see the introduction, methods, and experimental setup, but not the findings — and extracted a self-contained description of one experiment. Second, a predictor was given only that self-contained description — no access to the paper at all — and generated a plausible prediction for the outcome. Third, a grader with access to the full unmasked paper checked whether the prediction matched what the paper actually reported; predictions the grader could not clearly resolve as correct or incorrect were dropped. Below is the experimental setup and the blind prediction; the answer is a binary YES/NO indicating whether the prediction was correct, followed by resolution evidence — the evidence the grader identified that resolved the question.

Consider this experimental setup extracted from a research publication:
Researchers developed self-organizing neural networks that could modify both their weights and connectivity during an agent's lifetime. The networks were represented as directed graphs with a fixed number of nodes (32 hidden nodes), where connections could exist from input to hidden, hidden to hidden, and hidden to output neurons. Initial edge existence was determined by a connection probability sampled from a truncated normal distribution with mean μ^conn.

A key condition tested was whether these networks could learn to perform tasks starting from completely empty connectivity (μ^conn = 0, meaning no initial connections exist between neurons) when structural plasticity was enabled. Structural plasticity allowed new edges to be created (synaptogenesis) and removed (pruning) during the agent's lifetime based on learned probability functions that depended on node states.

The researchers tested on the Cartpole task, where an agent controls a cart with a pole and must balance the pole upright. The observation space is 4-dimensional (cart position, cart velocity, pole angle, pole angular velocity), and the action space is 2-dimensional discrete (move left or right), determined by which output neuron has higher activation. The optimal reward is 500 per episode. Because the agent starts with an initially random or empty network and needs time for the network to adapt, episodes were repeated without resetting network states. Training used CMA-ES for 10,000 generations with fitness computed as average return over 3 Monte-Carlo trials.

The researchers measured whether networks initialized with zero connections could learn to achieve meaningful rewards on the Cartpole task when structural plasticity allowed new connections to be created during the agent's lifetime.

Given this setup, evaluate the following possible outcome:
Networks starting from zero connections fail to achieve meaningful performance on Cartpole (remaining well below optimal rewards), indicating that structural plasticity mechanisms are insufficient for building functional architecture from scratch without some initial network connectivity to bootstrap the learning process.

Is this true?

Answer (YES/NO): NO